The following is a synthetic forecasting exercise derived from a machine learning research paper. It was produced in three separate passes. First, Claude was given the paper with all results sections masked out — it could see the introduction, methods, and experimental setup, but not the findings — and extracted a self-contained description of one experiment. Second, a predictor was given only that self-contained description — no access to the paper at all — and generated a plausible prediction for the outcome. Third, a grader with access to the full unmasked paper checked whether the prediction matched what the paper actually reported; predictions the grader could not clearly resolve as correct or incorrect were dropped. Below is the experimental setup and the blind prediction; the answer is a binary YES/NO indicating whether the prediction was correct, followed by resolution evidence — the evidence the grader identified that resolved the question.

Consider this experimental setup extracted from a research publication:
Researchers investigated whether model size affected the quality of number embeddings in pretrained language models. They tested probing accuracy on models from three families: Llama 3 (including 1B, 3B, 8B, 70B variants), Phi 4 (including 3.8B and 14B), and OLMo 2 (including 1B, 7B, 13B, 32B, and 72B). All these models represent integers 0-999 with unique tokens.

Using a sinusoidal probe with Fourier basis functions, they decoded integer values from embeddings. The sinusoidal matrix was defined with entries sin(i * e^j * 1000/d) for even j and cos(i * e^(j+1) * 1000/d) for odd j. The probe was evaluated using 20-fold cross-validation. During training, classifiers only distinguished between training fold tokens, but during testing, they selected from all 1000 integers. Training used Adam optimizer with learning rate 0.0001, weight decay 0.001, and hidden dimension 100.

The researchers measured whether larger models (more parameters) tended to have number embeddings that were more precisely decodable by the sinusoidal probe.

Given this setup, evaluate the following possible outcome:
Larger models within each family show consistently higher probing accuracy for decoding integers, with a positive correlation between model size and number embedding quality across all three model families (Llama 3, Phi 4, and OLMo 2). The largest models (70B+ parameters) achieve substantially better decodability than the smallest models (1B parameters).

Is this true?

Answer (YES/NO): NO